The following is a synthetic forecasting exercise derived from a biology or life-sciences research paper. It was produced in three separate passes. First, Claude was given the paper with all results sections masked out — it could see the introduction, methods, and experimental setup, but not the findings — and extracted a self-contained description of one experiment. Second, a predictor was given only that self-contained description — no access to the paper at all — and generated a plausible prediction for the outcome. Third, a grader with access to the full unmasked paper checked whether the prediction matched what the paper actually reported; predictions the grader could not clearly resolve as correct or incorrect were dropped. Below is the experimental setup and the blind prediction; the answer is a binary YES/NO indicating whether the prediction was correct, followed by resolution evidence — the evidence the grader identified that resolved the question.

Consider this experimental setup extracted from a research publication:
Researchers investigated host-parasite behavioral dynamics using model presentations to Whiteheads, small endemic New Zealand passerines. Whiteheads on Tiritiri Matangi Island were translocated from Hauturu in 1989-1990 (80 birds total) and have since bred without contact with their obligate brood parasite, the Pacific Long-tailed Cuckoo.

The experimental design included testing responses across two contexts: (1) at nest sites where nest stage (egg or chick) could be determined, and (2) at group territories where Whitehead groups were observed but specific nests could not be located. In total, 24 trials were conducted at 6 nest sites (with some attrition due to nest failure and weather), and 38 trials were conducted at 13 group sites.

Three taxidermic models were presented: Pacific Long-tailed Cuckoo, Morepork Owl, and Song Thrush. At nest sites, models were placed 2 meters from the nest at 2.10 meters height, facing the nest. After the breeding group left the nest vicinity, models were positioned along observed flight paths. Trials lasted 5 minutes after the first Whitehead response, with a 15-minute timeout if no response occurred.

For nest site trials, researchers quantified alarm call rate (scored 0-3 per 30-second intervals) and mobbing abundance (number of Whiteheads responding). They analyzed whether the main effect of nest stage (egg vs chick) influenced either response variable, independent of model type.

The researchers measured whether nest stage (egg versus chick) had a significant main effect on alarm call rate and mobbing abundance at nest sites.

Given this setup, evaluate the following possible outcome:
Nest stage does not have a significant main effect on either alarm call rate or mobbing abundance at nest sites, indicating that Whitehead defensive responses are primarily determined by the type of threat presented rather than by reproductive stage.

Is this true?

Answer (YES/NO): NO